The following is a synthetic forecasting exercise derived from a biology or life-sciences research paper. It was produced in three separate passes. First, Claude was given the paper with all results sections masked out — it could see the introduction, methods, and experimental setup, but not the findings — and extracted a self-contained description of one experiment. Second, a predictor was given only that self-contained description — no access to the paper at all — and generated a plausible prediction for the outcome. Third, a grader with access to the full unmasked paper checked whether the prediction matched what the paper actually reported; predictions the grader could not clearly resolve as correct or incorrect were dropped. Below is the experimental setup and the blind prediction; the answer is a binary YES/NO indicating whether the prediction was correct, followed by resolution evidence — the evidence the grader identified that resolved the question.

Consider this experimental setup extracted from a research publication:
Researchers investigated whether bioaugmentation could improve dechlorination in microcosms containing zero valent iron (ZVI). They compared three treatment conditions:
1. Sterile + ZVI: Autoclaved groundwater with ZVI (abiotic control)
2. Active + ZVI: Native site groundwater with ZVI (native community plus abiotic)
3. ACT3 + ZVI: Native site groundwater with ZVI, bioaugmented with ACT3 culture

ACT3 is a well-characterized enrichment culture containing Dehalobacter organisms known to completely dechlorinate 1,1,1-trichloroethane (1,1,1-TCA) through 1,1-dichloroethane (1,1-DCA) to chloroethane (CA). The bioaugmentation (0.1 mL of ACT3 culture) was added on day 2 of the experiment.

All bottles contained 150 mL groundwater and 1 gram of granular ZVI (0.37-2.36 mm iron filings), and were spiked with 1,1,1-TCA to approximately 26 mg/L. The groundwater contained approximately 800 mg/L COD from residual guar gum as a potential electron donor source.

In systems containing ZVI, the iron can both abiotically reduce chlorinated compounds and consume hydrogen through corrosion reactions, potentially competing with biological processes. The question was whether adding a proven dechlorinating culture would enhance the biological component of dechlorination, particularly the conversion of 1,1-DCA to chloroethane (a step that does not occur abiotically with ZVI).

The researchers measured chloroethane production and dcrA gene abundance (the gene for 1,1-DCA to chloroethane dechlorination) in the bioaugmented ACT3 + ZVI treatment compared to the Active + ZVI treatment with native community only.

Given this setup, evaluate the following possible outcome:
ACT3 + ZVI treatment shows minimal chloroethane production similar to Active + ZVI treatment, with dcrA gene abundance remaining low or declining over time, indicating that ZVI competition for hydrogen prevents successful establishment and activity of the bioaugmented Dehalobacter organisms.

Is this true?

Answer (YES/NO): NO